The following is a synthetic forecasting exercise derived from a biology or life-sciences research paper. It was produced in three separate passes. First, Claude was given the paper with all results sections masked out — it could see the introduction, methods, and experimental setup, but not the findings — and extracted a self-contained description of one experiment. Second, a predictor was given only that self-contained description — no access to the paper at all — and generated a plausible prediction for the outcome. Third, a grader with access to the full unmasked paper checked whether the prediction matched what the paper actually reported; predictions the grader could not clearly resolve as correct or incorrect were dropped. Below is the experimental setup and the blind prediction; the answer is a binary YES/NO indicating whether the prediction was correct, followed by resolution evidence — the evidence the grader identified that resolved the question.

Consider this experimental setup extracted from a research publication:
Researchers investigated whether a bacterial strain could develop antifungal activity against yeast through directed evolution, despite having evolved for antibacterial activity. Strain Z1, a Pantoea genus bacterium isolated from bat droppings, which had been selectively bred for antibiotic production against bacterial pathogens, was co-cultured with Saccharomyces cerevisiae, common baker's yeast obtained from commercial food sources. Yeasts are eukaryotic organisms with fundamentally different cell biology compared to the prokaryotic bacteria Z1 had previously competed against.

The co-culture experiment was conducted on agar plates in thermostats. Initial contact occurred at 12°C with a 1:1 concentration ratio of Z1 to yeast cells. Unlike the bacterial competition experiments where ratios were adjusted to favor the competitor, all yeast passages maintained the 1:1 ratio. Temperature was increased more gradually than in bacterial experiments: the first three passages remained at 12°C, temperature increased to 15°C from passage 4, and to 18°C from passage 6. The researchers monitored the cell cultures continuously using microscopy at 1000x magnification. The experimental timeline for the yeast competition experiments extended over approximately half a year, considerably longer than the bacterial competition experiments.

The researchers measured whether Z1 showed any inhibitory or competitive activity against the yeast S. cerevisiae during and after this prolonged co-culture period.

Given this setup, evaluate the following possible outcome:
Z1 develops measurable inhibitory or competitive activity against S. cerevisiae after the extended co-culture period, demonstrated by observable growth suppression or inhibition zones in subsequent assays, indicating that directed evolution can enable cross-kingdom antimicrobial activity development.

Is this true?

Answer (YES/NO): NO